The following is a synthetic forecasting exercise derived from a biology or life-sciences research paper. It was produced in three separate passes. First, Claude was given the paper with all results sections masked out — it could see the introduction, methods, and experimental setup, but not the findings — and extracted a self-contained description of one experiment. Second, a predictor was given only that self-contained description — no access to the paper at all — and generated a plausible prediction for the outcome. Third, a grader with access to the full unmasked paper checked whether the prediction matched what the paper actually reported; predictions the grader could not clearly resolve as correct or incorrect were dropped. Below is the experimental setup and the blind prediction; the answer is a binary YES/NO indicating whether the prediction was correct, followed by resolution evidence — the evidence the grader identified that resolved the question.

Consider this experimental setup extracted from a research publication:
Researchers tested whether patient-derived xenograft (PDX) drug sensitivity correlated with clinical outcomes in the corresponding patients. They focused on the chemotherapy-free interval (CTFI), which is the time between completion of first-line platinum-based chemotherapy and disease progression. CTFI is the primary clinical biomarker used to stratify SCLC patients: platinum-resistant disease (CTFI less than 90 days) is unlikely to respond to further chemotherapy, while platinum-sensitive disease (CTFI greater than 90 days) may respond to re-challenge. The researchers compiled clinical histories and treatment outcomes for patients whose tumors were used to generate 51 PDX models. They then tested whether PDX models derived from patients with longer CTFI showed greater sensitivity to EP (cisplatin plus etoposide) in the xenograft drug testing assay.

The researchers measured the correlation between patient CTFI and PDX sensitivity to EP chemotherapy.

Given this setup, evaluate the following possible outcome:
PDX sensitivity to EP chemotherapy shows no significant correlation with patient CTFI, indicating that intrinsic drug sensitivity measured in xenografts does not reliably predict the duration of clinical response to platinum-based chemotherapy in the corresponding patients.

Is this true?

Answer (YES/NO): NO